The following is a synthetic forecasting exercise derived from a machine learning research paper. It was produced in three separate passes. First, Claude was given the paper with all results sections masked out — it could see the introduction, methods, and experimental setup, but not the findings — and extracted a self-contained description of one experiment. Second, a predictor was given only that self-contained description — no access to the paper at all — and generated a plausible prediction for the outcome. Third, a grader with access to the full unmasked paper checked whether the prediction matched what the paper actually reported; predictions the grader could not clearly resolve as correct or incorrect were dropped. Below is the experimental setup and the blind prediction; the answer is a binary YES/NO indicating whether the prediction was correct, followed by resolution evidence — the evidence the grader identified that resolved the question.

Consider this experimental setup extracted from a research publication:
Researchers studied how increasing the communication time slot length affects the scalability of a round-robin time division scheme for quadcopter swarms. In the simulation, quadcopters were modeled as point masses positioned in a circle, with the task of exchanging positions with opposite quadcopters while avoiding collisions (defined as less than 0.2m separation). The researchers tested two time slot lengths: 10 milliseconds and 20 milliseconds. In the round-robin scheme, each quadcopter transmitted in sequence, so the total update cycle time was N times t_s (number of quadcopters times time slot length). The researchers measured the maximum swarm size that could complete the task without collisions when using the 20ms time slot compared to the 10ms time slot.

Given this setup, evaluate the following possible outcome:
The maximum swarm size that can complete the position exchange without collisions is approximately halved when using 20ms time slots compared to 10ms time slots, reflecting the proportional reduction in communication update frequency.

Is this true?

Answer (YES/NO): YES